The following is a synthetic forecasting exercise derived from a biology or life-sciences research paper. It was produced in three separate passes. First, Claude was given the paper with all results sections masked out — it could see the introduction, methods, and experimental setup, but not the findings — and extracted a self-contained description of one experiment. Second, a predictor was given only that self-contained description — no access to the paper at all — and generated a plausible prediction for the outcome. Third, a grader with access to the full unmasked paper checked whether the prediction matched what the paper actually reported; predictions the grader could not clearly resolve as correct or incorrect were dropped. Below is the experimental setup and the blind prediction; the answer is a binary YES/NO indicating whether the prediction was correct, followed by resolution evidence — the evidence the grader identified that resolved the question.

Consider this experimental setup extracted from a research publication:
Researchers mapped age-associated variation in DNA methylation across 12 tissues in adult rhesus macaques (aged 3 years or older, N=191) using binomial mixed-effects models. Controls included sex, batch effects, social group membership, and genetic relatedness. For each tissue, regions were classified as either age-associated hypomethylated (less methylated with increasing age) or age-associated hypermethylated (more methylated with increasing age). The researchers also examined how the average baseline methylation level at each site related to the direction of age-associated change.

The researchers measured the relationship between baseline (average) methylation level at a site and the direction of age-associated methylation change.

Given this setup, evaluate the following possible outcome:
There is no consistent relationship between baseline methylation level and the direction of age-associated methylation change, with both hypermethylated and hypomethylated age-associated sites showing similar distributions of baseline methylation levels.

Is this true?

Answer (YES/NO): NO